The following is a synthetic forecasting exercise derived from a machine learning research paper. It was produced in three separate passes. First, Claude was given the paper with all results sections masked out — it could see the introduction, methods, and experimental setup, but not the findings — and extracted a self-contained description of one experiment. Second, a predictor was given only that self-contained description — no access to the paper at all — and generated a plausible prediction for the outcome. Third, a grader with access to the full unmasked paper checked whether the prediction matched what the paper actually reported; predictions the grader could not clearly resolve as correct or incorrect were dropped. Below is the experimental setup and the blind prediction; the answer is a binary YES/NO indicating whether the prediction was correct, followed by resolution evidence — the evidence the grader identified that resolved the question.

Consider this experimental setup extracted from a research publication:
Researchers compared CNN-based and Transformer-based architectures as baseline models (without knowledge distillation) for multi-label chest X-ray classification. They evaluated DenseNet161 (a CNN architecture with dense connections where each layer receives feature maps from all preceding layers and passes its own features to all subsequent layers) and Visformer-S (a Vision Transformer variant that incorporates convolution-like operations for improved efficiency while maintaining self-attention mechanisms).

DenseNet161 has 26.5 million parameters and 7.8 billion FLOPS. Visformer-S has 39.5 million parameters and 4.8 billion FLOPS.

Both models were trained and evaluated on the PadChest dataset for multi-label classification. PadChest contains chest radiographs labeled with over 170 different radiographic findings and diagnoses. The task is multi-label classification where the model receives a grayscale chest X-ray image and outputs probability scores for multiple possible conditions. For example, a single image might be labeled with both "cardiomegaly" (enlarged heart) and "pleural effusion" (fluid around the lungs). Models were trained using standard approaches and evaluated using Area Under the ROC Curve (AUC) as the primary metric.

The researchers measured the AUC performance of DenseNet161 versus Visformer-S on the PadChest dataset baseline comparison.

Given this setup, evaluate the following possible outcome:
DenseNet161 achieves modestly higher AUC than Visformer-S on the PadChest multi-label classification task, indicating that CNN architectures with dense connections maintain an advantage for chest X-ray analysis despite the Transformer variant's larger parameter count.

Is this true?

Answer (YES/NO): NO